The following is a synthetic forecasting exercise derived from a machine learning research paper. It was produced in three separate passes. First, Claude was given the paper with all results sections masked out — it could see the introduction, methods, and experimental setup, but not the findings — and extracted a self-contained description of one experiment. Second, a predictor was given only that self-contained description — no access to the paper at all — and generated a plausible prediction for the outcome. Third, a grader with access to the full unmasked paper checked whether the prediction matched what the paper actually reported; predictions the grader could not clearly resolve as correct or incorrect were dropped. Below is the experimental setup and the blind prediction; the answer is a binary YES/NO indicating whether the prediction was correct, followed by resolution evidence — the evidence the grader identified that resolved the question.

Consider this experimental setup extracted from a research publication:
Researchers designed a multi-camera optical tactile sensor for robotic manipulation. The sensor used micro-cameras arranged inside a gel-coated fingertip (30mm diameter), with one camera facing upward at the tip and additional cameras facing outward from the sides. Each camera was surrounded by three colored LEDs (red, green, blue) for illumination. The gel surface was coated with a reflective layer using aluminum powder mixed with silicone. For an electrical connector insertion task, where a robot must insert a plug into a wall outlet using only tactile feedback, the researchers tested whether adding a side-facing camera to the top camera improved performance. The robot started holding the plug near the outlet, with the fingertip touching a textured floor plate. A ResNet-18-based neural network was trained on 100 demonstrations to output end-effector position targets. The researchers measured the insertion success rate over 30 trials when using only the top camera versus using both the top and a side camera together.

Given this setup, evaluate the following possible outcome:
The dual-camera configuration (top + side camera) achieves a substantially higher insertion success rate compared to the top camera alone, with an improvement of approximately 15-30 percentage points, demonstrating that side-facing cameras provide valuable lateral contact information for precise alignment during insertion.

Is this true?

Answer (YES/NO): NO